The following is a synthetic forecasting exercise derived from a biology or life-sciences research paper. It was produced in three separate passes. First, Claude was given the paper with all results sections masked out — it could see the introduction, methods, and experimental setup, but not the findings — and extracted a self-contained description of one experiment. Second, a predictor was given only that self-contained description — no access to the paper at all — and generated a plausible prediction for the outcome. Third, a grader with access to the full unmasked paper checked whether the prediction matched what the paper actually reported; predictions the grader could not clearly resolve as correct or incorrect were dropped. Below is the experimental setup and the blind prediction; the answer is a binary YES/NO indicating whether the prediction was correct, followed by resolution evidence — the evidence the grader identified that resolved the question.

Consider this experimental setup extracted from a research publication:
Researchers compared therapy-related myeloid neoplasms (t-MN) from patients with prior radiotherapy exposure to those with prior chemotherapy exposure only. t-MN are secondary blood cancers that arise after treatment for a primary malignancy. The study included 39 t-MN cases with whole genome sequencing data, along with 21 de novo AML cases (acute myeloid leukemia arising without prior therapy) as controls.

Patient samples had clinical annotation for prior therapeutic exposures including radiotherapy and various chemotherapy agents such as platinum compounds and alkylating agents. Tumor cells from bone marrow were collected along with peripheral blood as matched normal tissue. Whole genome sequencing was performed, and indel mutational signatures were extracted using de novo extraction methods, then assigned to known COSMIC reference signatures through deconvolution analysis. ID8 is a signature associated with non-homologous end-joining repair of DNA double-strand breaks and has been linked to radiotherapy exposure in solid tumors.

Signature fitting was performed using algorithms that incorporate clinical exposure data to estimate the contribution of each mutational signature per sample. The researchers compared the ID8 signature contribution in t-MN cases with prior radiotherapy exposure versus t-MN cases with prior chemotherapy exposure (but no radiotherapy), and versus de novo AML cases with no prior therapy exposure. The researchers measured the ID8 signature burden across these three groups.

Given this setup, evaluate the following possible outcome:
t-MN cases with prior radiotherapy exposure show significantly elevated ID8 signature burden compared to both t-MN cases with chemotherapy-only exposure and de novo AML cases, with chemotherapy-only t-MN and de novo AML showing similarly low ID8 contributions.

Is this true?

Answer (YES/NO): NO